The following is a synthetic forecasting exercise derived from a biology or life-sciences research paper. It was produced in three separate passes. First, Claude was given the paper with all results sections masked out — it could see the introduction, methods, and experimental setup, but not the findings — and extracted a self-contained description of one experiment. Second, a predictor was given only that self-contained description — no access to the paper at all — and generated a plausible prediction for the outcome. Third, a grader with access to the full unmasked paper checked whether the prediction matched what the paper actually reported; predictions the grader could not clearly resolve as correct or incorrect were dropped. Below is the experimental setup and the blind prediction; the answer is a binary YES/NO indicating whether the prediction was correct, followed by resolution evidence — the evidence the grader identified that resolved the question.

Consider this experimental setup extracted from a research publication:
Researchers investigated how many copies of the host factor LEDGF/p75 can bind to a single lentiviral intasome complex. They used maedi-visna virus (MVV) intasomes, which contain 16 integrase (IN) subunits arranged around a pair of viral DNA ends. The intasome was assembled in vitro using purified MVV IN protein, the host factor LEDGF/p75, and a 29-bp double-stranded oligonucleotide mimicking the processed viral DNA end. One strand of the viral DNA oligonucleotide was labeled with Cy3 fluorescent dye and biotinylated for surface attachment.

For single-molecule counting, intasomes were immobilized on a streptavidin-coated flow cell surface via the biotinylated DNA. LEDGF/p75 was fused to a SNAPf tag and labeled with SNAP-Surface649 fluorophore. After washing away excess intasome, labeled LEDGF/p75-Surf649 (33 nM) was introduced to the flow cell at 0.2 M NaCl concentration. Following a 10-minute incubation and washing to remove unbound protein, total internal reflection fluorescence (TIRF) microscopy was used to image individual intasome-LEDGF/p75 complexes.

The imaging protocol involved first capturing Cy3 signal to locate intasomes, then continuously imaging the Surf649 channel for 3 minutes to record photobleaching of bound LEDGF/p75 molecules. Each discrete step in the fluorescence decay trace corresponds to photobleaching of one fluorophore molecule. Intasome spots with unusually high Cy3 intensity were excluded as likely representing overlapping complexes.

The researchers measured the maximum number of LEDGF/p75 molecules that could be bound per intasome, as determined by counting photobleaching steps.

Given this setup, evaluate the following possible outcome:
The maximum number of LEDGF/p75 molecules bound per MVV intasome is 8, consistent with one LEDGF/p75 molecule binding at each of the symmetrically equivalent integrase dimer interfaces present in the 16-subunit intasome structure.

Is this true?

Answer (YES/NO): NO